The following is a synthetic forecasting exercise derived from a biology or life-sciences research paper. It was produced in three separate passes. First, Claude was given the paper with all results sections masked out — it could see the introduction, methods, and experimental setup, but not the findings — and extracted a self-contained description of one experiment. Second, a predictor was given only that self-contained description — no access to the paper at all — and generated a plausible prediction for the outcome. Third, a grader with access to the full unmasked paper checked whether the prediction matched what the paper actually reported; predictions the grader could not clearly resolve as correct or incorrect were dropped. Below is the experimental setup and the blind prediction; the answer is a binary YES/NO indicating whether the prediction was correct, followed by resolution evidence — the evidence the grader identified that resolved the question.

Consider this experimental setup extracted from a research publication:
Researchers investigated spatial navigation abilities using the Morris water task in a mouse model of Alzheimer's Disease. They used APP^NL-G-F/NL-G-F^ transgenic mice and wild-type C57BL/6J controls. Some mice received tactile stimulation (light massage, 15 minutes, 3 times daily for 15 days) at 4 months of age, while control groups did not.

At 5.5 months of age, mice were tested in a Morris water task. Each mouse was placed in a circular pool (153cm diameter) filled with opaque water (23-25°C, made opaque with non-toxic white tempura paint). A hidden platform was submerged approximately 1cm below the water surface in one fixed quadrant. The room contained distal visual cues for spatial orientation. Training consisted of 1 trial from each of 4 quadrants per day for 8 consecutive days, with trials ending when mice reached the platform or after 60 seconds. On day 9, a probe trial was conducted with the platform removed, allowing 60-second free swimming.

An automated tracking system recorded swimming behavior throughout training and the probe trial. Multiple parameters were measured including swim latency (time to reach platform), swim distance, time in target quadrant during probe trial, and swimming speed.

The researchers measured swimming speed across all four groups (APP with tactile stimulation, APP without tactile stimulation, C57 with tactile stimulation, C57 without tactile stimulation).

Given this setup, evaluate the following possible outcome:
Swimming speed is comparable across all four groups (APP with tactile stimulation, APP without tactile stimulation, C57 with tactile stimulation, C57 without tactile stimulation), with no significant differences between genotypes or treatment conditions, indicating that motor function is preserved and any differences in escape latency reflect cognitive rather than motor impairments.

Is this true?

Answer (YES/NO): YES